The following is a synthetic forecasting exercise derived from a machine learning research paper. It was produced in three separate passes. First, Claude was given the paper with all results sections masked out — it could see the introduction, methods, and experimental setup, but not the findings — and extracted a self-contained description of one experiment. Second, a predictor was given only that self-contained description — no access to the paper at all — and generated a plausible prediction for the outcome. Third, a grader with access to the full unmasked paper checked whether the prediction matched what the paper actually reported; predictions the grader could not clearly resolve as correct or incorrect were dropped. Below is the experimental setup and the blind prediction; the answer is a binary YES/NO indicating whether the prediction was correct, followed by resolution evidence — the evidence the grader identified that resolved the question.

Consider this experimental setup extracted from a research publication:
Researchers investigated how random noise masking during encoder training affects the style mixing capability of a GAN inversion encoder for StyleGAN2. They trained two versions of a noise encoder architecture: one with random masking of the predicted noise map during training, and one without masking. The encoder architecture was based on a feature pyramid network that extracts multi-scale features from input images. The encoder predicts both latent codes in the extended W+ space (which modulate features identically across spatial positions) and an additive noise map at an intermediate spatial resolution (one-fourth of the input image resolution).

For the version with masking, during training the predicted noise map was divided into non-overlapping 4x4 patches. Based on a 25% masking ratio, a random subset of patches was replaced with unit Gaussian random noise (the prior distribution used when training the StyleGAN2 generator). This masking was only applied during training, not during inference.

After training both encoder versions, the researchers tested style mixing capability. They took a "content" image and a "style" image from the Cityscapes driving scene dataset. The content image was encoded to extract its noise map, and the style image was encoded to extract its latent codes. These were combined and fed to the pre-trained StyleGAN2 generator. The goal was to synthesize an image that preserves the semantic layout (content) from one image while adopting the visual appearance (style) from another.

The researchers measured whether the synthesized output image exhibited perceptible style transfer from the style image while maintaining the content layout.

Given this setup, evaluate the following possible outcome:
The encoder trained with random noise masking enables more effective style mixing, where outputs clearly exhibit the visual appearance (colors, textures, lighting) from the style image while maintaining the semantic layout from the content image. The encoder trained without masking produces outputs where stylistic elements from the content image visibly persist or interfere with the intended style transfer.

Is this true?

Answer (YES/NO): YES